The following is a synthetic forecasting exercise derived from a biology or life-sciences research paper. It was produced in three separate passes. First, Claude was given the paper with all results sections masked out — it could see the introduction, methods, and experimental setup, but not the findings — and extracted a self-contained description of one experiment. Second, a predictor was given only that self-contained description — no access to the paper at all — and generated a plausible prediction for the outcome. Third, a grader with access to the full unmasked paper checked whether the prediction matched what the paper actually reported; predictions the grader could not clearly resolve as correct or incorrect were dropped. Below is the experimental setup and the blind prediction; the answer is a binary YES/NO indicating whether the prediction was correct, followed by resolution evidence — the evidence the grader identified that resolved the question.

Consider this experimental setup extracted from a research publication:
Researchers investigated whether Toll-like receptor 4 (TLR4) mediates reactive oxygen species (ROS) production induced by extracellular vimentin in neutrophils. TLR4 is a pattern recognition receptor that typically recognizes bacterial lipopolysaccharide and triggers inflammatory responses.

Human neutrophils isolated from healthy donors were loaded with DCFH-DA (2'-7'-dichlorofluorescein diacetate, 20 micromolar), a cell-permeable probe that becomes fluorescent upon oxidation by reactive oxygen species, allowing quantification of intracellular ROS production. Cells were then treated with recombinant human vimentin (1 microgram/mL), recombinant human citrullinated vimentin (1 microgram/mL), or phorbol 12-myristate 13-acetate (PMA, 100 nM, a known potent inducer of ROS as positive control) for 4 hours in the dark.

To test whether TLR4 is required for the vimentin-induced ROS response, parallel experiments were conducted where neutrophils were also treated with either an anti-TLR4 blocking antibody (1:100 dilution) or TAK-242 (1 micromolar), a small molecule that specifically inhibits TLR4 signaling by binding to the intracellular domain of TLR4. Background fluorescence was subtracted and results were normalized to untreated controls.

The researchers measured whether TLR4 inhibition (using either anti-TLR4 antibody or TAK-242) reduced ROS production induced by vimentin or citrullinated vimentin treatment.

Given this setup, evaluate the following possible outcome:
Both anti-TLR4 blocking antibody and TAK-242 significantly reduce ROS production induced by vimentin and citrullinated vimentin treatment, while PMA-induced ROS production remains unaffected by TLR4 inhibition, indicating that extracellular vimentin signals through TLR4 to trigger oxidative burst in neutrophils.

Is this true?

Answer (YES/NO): NO